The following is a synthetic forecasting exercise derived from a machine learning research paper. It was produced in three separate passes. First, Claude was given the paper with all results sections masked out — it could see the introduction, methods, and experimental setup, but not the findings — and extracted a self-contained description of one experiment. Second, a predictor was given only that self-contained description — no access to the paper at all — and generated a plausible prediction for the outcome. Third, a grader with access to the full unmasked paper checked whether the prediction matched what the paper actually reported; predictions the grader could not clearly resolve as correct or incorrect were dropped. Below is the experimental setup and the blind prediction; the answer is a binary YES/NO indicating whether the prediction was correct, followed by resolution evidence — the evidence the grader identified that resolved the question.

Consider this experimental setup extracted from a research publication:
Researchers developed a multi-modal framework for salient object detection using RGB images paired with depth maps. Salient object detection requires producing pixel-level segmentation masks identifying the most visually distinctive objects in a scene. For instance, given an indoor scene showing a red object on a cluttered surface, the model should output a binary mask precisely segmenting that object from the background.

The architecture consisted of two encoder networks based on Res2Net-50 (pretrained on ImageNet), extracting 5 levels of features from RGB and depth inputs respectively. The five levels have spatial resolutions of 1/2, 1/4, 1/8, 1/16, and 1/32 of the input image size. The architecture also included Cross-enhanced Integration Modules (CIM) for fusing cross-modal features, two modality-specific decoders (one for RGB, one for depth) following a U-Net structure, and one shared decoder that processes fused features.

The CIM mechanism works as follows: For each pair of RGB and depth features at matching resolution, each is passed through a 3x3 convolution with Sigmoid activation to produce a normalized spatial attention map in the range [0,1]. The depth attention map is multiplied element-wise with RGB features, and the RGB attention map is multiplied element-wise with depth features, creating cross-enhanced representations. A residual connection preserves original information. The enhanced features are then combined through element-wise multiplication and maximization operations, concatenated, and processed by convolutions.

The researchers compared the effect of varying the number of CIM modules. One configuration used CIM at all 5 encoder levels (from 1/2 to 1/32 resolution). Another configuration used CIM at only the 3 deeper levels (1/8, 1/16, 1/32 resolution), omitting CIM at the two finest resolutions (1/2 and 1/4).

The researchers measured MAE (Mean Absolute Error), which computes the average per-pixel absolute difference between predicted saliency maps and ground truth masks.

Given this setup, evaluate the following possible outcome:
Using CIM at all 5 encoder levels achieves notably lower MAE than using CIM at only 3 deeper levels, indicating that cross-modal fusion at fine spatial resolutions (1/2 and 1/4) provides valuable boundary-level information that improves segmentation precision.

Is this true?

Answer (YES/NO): YES